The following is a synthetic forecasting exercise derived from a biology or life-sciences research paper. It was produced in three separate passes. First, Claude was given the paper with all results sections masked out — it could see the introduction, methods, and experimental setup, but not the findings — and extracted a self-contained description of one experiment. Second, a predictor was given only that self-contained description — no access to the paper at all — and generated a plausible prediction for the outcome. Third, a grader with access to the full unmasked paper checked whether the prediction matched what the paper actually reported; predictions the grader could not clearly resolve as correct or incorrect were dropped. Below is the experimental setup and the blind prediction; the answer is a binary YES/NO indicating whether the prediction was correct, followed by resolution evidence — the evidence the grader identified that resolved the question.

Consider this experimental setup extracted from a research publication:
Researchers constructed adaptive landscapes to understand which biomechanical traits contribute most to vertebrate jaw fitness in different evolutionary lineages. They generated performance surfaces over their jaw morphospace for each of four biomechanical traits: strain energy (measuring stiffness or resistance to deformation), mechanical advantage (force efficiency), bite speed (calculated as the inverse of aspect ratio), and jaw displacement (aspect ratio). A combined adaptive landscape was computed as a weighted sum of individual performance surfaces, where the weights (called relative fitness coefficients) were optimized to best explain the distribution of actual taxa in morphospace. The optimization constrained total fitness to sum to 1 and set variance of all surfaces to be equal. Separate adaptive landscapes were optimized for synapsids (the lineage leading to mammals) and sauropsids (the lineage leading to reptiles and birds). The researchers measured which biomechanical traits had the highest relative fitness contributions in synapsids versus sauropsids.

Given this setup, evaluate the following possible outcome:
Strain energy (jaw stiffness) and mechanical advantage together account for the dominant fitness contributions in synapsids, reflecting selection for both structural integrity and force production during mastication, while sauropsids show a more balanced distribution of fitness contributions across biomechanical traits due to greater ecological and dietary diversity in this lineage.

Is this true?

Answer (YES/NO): NO